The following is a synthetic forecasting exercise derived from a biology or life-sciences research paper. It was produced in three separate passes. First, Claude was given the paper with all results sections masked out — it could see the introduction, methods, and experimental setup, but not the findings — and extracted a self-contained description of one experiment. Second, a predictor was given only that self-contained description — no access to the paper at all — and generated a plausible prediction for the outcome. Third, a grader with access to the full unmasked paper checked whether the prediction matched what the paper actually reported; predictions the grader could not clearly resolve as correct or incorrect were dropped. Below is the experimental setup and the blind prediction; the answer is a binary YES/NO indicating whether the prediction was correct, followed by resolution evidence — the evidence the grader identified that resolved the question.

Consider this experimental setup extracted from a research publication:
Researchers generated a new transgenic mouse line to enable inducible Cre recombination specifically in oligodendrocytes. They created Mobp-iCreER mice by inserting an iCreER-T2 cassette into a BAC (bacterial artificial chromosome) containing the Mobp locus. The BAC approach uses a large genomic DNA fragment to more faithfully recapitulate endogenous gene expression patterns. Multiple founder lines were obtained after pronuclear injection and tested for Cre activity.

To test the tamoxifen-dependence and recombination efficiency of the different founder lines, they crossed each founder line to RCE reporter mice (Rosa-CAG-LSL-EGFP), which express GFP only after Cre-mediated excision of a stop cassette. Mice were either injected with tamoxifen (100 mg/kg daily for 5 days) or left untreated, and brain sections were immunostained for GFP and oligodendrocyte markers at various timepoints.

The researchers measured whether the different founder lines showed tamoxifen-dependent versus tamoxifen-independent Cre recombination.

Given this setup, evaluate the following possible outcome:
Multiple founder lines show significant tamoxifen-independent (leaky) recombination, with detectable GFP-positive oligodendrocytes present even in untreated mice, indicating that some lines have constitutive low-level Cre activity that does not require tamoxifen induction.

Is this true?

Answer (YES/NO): NO